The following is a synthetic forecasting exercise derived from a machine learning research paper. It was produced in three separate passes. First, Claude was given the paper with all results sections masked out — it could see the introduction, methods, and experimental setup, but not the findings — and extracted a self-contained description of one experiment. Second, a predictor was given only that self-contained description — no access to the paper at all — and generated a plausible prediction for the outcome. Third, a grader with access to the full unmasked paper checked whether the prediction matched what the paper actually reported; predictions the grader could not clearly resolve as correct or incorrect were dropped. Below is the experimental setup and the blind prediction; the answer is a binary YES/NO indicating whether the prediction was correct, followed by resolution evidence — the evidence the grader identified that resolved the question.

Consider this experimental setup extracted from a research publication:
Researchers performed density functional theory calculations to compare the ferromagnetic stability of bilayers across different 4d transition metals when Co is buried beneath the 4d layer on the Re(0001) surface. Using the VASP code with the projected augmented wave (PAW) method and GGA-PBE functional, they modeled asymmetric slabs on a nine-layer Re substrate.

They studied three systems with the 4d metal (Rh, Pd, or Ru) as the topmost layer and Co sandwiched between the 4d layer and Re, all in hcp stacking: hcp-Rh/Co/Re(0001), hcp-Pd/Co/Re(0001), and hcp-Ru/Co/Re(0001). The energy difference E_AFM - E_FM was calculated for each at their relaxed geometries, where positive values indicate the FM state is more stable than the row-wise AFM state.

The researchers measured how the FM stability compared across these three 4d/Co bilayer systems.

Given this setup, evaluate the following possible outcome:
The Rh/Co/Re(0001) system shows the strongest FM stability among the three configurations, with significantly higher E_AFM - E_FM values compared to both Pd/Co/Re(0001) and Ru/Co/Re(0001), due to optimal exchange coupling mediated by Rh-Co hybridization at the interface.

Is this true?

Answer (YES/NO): YES